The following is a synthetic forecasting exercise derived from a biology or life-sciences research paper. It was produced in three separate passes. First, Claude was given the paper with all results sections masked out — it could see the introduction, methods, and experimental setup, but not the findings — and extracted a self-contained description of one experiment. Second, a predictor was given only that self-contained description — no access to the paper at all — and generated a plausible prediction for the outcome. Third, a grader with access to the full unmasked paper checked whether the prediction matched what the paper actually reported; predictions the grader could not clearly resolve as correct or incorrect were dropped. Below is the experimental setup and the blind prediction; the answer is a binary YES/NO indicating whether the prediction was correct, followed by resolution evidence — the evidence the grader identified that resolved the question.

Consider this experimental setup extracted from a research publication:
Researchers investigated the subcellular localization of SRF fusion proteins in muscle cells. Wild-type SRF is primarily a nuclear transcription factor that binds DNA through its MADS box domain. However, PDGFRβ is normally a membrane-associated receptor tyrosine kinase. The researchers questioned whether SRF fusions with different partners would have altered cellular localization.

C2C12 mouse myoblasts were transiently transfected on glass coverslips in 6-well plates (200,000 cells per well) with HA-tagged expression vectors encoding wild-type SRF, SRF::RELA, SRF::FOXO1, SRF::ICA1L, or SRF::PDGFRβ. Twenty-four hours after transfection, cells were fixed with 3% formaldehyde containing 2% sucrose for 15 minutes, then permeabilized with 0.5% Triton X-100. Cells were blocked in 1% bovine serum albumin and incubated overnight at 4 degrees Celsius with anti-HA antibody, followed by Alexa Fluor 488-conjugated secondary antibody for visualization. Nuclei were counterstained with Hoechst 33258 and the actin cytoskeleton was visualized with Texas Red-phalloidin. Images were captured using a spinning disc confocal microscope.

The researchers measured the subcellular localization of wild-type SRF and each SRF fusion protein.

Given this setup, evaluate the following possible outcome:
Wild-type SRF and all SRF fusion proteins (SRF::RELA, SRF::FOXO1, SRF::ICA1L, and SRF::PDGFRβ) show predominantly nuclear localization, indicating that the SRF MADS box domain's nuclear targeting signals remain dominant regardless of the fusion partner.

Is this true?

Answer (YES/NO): YES